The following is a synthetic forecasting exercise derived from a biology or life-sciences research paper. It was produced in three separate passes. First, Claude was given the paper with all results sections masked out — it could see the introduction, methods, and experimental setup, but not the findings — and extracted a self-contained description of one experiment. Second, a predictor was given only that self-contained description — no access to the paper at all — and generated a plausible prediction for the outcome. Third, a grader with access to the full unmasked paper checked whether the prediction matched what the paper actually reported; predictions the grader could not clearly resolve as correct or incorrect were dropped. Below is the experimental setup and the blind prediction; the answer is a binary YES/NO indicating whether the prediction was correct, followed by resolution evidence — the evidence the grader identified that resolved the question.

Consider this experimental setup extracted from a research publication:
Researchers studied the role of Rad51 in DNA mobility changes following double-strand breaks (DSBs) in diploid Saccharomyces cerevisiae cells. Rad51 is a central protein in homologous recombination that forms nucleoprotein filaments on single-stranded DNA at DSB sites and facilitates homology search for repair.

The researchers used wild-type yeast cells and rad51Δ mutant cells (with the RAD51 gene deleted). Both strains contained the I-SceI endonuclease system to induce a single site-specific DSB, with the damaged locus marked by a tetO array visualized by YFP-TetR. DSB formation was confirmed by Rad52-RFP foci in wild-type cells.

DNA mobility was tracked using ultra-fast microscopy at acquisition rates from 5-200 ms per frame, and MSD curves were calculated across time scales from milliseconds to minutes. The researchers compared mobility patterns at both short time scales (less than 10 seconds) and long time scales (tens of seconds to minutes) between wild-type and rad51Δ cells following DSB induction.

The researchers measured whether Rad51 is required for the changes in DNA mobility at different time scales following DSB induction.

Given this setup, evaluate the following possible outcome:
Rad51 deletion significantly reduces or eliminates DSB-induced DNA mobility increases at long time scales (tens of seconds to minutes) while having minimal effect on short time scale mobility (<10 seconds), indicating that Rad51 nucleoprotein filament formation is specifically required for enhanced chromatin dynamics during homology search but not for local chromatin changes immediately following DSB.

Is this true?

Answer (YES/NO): NO